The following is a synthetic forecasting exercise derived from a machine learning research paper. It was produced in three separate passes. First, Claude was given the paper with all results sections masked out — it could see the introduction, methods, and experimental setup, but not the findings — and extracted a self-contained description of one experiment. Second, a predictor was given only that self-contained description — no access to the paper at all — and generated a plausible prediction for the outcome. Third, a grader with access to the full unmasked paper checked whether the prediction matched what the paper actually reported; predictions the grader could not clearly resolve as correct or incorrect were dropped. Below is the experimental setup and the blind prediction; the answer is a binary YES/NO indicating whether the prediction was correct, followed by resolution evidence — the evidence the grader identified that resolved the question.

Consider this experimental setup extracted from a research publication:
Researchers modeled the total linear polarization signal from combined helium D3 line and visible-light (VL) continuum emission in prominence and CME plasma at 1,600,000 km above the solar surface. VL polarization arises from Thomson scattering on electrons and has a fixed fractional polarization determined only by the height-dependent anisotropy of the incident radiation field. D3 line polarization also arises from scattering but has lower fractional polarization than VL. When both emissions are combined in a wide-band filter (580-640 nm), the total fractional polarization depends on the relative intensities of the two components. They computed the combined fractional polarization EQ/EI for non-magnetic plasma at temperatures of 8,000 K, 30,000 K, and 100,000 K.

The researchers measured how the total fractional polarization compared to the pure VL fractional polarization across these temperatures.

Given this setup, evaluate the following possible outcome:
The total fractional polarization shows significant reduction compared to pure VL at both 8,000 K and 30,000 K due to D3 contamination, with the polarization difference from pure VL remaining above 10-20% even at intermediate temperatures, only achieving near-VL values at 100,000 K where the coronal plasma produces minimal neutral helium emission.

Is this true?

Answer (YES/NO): NO